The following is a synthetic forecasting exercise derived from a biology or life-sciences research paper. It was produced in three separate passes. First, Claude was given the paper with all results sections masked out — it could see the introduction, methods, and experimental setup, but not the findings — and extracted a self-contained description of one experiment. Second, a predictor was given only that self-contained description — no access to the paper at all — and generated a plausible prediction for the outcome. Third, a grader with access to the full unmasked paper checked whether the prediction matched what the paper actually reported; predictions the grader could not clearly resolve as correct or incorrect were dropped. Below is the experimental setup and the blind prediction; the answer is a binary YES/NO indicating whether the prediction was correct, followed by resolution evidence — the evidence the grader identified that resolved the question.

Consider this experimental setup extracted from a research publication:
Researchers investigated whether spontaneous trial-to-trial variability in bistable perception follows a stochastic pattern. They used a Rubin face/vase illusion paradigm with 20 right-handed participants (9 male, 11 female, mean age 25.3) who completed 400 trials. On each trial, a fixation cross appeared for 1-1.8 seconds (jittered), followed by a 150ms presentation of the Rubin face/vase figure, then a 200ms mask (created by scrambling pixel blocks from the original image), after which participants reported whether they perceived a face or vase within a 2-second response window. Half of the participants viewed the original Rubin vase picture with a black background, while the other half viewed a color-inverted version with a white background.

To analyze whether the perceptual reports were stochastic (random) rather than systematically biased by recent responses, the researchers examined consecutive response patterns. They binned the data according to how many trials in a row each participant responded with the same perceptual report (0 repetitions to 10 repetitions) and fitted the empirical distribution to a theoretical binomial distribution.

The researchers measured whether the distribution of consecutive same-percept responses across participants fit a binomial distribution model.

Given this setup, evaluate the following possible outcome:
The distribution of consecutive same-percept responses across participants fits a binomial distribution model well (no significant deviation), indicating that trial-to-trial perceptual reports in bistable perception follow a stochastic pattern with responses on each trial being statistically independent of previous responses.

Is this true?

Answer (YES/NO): YES